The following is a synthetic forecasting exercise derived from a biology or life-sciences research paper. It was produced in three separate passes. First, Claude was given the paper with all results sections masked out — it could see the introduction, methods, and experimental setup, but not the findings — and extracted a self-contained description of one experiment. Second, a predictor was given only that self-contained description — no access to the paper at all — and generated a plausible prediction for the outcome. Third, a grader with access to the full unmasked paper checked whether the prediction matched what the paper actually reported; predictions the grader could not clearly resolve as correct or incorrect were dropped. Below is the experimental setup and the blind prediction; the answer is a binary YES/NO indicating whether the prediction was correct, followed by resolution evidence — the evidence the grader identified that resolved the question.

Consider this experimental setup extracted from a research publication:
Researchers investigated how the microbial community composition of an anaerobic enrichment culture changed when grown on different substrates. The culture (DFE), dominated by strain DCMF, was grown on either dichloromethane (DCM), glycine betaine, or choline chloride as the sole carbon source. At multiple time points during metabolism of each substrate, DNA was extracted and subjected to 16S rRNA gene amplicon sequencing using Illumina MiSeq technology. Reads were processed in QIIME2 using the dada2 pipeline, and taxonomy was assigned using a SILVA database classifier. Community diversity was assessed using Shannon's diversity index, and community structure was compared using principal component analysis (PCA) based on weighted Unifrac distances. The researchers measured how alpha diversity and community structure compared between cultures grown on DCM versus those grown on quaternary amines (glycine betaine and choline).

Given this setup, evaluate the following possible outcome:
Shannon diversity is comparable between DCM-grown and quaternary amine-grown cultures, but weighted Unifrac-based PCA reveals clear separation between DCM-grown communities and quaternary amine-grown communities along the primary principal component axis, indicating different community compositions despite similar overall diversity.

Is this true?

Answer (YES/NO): NO